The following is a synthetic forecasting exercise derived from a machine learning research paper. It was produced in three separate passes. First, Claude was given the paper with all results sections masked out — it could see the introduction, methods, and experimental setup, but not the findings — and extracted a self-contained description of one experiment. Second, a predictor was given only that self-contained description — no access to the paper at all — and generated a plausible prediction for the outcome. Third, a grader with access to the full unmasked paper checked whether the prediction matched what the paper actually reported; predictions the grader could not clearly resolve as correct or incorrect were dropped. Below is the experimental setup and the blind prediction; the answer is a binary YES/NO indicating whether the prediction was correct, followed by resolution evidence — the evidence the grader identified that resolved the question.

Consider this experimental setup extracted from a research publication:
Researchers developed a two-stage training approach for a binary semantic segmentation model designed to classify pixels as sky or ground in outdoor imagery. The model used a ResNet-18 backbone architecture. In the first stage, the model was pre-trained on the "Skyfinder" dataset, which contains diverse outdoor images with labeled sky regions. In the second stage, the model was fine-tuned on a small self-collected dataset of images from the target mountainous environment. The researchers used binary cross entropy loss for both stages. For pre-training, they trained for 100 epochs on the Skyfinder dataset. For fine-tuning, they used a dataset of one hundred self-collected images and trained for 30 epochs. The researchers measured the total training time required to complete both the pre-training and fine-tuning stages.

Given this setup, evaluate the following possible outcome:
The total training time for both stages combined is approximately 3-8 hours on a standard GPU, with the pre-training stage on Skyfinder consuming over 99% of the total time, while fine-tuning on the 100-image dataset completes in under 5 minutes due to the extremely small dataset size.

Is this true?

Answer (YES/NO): NO